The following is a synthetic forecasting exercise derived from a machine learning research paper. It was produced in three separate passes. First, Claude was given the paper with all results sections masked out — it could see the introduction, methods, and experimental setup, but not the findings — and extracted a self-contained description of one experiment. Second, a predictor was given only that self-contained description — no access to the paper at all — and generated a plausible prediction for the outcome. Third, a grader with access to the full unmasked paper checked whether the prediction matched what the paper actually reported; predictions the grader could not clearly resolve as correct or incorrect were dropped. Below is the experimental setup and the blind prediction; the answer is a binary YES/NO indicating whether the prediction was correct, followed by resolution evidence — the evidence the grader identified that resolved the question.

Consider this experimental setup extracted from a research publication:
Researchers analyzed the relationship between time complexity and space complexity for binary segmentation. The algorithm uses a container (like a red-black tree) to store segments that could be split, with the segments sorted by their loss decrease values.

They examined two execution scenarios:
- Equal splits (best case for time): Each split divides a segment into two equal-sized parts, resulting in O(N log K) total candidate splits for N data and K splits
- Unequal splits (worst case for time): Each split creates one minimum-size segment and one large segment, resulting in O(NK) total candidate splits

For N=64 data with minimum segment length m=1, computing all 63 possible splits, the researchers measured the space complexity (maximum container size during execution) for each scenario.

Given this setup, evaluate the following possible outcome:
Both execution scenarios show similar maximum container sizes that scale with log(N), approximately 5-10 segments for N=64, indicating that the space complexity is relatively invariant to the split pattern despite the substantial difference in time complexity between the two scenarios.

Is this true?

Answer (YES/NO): NO